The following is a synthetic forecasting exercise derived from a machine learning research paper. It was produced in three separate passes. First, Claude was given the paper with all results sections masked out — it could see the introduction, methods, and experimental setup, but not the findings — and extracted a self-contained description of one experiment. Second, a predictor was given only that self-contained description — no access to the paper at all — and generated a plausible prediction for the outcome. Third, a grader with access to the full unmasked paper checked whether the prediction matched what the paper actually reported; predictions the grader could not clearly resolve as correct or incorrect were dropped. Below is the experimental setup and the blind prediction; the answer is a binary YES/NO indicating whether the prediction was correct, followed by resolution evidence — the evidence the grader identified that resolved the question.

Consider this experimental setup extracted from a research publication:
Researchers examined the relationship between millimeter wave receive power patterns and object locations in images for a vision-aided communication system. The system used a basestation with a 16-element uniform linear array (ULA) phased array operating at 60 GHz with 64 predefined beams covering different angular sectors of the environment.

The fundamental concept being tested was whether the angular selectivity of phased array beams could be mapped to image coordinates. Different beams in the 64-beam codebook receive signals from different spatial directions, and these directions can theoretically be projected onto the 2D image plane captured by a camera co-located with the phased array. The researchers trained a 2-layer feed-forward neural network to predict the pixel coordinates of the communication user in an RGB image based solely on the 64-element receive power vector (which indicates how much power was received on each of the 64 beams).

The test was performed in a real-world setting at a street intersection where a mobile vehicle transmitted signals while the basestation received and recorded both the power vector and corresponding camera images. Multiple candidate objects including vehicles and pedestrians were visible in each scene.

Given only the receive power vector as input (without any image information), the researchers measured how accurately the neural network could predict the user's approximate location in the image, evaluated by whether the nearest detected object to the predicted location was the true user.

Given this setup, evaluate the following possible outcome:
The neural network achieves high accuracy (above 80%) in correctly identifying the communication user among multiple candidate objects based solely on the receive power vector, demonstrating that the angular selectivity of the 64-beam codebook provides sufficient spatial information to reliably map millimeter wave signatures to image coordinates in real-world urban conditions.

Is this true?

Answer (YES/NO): YES